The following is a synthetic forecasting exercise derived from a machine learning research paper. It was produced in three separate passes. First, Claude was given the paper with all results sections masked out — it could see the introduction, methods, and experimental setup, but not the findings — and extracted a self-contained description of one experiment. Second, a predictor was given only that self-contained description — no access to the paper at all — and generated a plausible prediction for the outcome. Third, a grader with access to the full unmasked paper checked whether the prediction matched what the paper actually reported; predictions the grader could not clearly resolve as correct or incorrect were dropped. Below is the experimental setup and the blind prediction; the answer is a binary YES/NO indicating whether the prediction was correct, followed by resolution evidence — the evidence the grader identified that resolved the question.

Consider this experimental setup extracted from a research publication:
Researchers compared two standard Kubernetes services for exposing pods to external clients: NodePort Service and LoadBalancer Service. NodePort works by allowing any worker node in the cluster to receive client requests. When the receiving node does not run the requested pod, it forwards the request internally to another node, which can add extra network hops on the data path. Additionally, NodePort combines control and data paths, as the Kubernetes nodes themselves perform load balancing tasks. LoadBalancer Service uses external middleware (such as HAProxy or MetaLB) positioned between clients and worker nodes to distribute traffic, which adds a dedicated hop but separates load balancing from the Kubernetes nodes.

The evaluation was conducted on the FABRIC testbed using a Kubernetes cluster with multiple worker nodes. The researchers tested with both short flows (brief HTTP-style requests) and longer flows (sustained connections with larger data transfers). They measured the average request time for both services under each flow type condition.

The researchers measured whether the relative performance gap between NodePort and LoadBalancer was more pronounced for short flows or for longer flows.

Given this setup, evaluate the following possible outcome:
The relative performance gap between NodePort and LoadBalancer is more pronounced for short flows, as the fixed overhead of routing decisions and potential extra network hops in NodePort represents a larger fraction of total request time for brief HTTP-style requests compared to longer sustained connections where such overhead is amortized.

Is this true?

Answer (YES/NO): YES